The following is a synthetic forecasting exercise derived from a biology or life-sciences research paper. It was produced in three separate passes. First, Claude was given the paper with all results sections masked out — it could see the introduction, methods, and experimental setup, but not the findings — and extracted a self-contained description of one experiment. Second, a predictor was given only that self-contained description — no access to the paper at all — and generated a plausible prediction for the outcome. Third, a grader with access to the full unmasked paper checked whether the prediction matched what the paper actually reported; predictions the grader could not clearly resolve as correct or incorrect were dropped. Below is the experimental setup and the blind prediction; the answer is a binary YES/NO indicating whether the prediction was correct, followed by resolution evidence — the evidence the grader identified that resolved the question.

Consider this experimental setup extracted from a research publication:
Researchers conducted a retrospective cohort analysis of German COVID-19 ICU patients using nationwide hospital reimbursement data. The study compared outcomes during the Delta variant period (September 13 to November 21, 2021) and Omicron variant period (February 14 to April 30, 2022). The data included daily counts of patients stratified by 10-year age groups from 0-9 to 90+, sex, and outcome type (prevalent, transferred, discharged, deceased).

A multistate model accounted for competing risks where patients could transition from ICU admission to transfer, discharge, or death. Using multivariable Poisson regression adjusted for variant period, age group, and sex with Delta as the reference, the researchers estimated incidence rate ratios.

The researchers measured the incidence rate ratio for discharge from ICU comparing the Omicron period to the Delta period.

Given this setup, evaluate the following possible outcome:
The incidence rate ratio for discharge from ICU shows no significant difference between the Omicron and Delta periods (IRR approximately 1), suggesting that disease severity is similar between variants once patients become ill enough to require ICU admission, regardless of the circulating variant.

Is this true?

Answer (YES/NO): NO